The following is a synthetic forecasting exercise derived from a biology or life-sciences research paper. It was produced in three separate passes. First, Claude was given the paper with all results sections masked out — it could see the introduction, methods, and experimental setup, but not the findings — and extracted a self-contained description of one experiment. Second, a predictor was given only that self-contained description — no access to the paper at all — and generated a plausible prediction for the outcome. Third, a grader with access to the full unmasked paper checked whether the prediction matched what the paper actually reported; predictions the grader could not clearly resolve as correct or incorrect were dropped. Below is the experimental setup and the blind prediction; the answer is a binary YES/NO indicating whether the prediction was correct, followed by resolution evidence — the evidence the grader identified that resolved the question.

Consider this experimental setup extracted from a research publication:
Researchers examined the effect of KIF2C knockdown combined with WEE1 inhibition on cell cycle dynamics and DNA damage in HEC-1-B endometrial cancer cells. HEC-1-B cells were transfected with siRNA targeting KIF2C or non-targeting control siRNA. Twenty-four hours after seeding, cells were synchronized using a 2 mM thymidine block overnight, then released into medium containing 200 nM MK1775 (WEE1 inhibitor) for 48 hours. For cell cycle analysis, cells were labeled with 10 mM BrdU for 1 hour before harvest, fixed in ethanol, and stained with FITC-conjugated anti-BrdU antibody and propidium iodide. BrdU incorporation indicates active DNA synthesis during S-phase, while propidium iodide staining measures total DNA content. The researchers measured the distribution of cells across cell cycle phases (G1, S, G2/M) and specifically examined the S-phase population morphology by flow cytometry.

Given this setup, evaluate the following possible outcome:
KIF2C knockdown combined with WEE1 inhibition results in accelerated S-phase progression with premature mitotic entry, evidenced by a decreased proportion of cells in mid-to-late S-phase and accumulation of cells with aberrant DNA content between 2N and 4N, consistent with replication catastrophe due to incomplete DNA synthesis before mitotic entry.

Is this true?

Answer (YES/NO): NO